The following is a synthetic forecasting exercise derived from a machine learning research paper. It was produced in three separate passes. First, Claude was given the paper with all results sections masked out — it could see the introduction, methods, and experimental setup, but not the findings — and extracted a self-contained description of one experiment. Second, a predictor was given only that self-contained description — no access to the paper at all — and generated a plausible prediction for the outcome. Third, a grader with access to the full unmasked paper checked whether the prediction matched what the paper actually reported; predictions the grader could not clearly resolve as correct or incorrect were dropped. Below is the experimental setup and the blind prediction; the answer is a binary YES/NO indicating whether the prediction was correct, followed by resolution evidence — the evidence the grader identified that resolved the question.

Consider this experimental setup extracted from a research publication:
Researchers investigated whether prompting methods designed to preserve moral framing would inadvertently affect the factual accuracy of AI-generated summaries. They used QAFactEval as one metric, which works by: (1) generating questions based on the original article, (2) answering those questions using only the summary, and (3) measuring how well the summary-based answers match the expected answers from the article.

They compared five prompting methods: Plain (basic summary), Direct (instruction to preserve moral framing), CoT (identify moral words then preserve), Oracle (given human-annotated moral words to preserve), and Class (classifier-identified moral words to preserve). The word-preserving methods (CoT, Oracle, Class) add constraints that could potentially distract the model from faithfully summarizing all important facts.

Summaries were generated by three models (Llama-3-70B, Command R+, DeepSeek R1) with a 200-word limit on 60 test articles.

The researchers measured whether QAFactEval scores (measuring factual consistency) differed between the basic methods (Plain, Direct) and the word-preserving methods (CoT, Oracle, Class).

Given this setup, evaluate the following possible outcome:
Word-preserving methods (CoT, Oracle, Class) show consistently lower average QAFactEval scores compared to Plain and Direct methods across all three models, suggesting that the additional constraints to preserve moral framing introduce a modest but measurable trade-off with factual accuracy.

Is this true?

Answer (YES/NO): NO